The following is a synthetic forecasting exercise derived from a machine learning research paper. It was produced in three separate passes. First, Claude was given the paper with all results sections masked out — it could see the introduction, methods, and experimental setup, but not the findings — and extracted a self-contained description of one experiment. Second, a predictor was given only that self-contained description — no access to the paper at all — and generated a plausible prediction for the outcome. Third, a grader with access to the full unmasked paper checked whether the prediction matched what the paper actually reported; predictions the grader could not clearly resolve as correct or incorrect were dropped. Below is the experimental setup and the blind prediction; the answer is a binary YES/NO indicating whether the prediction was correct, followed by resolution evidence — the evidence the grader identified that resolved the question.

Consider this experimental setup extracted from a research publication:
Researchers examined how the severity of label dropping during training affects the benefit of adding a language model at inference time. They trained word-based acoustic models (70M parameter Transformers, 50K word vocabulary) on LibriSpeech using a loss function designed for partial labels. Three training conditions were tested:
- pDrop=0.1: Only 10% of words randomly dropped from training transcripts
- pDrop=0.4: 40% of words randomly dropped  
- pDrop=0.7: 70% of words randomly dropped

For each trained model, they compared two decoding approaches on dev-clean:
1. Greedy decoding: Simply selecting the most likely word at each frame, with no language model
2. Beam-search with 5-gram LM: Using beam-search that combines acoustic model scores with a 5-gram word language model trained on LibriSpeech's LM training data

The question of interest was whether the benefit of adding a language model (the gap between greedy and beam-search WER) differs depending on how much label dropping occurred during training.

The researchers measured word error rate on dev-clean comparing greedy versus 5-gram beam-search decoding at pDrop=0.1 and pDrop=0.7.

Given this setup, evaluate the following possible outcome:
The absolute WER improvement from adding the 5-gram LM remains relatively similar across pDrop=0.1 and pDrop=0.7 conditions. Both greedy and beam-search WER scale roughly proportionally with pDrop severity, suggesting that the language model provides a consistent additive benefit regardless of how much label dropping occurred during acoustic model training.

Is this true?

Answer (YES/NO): NO